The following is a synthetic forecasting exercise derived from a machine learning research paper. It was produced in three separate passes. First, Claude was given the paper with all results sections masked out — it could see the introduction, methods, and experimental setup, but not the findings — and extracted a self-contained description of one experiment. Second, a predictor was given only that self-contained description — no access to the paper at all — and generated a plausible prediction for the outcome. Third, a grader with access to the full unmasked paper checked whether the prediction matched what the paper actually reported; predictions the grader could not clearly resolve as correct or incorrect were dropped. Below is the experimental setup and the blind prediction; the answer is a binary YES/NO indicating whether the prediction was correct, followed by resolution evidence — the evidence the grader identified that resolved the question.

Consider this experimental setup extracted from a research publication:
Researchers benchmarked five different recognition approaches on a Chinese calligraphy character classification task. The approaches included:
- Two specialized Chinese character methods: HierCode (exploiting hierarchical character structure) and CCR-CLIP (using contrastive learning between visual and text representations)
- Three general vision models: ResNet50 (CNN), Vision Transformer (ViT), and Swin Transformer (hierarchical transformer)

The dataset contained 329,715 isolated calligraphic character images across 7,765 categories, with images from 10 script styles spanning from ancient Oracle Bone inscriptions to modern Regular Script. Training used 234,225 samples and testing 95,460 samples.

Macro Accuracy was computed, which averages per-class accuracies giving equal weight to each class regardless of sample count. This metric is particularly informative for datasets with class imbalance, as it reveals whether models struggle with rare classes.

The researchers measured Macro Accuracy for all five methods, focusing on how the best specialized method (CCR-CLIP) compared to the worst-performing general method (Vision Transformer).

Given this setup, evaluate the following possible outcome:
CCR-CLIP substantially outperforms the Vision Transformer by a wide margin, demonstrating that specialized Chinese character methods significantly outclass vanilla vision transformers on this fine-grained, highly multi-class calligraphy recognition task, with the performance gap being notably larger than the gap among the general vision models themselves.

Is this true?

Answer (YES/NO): NO